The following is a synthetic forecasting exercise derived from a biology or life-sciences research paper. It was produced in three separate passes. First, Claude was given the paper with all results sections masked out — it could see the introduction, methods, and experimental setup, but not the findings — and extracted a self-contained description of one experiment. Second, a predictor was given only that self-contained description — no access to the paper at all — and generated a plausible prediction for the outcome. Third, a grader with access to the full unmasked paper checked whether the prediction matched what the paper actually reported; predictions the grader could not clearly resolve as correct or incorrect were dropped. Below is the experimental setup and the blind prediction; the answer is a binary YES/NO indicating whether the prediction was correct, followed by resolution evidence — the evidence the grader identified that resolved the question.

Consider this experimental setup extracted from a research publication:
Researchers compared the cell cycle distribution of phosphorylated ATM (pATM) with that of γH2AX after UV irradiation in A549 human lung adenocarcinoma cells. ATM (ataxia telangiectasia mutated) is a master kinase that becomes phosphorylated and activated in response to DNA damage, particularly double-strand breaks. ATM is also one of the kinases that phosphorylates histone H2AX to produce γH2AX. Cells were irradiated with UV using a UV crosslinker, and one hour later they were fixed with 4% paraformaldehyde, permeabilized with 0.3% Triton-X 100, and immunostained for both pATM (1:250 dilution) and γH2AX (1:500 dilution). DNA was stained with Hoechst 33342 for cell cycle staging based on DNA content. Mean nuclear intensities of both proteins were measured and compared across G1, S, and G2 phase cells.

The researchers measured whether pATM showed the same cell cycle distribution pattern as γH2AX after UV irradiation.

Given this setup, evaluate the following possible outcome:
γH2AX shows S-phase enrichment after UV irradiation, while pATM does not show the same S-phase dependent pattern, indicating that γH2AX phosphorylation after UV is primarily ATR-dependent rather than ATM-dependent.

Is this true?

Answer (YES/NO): NO